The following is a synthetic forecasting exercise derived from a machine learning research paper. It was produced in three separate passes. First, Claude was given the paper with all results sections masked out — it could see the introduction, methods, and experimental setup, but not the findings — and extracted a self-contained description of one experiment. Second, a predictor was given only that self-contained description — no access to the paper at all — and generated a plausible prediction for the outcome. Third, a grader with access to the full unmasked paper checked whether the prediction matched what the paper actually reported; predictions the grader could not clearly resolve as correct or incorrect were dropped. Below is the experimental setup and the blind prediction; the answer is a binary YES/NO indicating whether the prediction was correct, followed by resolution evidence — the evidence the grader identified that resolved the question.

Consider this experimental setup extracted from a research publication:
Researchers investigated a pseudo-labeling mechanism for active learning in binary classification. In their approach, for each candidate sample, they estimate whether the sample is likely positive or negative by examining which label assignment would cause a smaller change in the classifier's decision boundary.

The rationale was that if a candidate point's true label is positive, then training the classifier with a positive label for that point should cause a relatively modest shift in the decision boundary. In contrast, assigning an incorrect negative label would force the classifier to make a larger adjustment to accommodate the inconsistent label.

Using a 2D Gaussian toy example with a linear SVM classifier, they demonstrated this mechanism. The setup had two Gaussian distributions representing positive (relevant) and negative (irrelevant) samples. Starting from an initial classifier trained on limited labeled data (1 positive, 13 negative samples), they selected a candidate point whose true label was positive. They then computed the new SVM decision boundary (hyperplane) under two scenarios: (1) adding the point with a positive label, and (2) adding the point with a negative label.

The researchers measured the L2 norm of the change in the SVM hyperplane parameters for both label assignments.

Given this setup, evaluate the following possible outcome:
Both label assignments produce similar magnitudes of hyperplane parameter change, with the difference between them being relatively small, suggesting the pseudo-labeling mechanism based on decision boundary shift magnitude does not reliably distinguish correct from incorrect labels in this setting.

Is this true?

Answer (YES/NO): NO